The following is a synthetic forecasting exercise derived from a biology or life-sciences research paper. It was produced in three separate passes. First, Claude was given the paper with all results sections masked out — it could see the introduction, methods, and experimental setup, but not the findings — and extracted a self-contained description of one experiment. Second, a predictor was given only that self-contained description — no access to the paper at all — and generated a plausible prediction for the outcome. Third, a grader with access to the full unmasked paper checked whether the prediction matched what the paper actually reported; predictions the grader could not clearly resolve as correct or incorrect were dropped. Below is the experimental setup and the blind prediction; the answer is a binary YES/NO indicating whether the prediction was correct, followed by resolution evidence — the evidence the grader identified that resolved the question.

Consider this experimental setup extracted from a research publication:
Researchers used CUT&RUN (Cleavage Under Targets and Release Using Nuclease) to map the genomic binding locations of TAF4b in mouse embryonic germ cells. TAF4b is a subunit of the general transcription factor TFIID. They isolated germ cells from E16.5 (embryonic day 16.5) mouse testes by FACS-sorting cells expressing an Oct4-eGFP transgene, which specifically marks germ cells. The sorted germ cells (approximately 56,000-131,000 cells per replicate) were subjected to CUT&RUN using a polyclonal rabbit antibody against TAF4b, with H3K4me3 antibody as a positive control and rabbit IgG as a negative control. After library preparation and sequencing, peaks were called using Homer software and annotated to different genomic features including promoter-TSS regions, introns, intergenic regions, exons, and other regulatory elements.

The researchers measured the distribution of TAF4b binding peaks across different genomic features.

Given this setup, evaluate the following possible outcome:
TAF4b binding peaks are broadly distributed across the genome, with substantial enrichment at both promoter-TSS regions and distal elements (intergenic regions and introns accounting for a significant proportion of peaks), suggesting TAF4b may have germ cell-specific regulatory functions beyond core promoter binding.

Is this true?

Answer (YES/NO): NO